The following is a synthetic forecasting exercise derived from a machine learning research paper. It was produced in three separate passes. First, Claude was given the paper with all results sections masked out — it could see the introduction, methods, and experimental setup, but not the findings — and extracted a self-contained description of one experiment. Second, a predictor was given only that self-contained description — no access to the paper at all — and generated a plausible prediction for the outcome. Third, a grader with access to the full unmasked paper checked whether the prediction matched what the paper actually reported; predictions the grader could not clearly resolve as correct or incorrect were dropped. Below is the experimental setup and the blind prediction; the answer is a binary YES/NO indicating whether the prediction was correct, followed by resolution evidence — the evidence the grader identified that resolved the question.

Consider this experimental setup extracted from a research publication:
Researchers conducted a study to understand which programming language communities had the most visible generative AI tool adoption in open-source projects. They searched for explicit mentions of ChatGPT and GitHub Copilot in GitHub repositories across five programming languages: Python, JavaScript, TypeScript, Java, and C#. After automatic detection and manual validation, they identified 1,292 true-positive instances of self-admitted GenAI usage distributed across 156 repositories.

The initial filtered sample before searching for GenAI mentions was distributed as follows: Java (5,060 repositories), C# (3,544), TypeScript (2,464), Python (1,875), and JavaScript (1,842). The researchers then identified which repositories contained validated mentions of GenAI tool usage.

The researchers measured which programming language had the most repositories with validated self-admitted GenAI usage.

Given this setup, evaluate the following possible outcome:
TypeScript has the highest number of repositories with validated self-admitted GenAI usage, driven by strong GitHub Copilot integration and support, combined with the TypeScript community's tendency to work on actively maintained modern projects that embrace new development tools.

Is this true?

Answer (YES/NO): NO